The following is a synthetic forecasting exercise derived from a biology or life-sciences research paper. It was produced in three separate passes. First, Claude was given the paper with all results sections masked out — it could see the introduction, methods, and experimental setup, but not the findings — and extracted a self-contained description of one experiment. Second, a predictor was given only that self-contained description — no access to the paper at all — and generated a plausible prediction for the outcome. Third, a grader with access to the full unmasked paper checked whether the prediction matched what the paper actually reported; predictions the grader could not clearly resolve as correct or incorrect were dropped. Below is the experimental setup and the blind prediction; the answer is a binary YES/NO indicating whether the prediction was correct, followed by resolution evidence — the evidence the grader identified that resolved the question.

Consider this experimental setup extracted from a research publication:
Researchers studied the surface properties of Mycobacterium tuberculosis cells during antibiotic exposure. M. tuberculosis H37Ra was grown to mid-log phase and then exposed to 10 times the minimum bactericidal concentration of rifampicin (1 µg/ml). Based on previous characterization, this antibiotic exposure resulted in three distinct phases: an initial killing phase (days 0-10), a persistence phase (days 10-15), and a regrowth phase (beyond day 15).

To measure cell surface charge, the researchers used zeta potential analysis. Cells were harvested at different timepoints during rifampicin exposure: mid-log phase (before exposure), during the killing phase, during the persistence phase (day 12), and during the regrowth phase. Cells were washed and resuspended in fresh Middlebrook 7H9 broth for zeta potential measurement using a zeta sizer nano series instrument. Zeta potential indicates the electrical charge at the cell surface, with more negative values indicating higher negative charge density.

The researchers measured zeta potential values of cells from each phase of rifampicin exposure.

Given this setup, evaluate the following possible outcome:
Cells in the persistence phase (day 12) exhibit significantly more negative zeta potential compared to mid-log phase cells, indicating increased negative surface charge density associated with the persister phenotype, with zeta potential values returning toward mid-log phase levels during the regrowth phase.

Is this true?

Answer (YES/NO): YES